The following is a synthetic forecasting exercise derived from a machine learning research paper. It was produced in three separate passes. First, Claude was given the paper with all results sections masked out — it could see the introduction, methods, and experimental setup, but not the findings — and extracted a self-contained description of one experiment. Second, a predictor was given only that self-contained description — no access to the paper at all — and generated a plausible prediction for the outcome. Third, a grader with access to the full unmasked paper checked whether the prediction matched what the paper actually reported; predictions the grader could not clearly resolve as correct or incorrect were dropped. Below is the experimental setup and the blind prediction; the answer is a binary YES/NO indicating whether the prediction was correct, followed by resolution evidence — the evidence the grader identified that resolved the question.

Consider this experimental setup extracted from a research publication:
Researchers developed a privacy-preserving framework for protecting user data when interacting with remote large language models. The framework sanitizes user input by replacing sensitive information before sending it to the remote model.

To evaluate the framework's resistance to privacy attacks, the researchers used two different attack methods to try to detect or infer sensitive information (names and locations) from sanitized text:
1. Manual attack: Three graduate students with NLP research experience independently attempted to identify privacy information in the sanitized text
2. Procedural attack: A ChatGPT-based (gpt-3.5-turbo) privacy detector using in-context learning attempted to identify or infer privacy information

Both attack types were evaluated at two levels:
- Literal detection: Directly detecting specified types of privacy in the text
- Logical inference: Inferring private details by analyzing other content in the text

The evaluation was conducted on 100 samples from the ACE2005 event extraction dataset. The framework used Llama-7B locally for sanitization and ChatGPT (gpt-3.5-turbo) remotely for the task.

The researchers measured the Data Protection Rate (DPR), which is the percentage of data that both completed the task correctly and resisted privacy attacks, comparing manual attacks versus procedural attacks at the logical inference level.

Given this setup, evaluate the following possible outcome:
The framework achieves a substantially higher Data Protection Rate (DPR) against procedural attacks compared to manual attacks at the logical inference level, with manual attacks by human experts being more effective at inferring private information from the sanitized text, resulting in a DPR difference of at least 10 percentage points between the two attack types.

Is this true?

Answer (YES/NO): NO